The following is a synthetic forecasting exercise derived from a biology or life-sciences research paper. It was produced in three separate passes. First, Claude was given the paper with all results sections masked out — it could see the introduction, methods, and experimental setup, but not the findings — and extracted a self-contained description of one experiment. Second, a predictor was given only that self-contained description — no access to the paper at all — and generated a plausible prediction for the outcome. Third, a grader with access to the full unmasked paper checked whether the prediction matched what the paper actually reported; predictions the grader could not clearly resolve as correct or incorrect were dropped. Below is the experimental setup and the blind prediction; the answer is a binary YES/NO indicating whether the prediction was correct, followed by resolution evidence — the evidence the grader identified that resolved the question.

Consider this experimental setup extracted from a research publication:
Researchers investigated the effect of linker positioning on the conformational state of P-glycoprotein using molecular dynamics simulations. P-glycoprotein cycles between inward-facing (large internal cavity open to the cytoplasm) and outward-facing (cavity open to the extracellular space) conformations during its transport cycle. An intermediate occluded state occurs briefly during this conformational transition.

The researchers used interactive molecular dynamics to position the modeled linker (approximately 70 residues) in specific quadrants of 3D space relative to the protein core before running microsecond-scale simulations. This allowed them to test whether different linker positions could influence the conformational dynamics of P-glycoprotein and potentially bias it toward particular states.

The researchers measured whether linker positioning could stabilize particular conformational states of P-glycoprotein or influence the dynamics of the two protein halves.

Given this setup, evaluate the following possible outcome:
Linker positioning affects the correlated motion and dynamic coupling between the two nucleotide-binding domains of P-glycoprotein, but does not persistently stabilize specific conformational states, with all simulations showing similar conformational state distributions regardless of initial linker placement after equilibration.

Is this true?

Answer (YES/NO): NO